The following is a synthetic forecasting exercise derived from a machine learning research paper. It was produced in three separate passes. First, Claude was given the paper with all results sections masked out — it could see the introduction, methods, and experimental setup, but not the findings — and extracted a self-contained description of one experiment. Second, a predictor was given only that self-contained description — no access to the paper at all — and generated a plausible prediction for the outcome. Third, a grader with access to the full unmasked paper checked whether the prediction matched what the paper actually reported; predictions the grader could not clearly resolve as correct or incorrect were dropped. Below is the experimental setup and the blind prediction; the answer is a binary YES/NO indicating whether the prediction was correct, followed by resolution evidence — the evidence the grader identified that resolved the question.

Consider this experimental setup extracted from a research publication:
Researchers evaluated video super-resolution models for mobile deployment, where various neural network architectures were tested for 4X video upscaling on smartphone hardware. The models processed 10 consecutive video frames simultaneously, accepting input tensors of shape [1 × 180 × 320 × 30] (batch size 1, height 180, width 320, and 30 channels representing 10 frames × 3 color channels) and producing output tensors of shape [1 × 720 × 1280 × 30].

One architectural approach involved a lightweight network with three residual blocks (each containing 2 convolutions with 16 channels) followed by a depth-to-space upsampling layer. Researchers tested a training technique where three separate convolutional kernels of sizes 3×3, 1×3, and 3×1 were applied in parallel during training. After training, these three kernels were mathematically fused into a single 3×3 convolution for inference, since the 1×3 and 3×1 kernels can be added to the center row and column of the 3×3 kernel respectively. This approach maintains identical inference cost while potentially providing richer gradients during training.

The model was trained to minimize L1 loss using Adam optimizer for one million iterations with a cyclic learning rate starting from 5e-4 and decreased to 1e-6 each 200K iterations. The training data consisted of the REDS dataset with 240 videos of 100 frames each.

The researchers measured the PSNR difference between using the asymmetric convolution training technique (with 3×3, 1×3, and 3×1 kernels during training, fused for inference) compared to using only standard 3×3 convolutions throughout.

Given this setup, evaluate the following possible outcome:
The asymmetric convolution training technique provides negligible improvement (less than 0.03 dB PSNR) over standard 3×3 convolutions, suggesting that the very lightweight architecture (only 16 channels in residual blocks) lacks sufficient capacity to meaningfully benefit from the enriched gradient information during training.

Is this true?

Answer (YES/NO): NO